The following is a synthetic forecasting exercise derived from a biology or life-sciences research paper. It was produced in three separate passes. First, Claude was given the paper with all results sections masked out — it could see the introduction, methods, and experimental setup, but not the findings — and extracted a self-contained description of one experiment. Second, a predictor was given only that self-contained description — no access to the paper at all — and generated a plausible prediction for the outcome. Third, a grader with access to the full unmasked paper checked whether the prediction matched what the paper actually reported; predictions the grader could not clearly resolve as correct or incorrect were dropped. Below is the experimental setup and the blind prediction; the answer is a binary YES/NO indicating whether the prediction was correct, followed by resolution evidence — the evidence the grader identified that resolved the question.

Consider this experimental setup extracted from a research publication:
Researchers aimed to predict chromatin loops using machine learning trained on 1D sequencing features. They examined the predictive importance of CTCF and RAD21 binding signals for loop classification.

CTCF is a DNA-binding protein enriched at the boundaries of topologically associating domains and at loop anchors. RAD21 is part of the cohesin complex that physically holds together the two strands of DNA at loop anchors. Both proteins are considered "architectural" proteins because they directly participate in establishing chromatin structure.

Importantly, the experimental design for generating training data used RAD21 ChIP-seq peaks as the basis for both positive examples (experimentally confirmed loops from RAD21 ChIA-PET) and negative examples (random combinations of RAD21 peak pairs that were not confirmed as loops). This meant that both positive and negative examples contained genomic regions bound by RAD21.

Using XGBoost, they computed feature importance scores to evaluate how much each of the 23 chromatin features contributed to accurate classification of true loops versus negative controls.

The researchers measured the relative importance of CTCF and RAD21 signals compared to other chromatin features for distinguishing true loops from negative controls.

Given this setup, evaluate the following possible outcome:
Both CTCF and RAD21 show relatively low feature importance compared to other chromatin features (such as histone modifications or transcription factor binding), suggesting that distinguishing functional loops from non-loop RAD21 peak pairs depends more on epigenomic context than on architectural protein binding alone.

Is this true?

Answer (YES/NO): NO